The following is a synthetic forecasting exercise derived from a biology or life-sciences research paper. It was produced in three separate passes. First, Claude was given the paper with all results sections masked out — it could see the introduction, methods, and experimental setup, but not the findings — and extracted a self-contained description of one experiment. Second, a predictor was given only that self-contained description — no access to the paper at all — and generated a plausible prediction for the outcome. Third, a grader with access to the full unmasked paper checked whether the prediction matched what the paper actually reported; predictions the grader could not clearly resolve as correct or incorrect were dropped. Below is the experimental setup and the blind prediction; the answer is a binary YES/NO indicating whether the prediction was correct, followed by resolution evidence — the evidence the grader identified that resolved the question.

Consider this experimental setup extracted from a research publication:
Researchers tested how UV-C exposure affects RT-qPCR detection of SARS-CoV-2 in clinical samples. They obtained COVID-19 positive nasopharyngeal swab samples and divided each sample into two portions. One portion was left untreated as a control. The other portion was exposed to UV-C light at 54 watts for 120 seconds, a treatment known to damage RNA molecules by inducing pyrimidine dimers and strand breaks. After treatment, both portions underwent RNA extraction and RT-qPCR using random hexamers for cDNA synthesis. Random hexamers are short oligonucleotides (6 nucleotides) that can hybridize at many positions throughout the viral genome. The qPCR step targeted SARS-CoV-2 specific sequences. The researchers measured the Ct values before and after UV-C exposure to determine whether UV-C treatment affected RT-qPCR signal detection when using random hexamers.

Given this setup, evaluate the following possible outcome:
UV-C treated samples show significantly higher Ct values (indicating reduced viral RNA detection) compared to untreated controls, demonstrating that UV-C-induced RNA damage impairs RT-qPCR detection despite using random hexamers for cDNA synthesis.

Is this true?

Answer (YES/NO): NO